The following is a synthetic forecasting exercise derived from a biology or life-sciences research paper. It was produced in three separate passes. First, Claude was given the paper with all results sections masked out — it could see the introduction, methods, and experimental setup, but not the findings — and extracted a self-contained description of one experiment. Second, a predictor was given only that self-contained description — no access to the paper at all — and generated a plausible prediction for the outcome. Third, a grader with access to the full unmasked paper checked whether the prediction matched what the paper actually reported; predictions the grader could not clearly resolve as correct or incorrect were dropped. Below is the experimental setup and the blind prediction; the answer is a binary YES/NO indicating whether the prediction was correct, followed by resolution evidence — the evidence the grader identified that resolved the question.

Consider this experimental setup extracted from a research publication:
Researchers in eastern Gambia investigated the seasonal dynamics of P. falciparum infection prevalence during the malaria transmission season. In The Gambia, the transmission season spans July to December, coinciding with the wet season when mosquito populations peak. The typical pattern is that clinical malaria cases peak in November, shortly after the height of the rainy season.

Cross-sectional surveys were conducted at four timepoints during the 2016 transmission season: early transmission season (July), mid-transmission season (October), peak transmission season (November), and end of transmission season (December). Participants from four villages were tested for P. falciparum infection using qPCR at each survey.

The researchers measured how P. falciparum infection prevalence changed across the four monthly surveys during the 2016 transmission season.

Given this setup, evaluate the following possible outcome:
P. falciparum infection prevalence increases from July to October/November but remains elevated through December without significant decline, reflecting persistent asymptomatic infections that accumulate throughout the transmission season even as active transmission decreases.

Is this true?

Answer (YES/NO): NO